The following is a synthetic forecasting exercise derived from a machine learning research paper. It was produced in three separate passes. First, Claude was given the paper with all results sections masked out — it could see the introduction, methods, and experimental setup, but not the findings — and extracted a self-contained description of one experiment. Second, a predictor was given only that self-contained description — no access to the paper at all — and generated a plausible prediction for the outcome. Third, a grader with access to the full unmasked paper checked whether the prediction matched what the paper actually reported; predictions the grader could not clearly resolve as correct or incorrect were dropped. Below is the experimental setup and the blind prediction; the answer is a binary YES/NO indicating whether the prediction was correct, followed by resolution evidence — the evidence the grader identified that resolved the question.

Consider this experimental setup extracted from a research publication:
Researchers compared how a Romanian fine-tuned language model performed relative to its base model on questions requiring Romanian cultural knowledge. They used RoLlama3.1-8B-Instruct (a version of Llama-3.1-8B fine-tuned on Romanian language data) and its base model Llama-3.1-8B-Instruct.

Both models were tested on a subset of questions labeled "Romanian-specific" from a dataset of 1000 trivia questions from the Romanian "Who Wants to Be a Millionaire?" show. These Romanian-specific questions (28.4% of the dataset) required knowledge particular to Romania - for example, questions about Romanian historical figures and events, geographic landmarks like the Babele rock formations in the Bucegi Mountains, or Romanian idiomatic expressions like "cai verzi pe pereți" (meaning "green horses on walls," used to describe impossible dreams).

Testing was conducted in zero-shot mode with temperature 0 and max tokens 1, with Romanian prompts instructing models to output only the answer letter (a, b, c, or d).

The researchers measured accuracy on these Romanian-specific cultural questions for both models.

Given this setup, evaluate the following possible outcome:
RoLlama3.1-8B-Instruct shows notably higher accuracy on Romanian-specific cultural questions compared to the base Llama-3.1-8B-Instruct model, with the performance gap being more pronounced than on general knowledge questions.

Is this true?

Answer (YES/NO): NO